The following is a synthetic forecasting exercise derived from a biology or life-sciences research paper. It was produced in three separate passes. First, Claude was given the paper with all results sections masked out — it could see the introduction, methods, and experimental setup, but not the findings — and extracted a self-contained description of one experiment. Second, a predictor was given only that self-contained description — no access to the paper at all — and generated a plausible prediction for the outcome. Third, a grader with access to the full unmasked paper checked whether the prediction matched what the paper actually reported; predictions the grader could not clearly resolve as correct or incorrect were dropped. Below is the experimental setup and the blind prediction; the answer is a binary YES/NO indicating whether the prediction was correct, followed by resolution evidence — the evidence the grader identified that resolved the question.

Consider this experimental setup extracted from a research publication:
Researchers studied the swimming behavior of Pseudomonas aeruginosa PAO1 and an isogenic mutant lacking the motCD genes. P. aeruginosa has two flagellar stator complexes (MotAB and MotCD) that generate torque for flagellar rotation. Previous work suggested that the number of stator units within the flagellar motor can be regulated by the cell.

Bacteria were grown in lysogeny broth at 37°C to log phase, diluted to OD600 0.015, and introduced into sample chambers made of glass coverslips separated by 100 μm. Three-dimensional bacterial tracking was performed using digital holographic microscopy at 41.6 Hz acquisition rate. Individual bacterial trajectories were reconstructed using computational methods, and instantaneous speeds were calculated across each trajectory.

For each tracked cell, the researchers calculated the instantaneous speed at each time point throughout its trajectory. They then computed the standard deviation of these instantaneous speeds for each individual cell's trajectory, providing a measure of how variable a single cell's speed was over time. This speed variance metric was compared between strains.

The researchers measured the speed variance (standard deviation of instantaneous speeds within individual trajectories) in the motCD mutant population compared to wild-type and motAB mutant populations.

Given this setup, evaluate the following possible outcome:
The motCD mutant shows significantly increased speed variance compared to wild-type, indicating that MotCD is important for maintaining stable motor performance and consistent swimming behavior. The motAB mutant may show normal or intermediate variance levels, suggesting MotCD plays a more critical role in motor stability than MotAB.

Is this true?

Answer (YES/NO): NO